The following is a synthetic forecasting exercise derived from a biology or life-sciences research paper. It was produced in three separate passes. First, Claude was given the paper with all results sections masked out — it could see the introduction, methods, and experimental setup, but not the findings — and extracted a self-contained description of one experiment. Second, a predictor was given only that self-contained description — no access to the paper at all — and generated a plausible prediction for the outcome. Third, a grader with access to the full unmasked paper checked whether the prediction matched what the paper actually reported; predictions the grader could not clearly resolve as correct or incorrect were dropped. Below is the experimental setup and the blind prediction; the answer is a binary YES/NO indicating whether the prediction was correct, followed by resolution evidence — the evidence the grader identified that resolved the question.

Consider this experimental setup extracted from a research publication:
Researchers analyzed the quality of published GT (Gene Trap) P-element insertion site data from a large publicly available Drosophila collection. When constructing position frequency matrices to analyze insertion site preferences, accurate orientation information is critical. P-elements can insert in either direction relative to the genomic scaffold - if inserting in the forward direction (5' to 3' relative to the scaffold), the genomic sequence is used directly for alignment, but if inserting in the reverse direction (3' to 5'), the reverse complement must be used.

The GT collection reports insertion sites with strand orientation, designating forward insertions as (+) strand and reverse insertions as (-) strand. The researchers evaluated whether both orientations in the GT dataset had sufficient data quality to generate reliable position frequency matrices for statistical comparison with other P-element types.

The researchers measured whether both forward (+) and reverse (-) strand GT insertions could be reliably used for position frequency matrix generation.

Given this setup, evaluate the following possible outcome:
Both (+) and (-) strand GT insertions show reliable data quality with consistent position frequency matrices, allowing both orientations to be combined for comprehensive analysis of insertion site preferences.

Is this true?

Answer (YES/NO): NO